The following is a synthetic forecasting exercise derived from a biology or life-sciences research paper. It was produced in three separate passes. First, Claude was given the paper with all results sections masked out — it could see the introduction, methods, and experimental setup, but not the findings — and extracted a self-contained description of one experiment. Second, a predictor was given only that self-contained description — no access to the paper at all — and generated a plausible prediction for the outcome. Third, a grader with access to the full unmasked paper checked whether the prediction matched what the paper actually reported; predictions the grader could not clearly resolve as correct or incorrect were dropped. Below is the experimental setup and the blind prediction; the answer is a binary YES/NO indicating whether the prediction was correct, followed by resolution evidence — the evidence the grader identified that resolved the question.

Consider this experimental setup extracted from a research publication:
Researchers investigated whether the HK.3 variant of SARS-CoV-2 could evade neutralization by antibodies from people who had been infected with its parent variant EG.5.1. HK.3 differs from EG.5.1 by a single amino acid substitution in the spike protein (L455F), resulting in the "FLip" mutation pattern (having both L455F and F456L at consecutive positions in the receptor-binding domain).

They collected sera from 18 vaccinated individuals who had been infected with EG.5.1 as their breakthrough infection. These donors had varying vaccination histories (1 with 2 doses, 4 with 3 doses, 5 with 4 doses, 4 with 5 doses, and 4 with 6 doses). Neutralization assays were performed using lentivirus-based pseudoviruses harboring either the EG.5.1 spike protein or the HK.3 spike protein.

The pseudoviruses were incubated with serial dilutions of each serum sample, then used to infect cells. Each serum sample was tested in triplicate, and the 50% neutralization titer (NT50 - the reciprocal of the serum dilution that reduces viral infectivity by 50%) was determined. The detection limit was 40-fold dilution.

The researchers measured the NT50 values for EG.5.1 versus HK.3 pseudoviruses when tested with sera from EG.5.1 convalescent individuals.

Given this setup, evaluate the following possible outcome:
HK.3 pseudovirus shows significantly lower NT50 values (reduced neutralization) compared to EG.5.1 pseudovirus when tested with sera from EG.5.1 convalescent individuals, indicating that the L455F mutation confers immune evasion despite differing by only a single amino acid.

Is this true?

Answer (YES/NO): YES